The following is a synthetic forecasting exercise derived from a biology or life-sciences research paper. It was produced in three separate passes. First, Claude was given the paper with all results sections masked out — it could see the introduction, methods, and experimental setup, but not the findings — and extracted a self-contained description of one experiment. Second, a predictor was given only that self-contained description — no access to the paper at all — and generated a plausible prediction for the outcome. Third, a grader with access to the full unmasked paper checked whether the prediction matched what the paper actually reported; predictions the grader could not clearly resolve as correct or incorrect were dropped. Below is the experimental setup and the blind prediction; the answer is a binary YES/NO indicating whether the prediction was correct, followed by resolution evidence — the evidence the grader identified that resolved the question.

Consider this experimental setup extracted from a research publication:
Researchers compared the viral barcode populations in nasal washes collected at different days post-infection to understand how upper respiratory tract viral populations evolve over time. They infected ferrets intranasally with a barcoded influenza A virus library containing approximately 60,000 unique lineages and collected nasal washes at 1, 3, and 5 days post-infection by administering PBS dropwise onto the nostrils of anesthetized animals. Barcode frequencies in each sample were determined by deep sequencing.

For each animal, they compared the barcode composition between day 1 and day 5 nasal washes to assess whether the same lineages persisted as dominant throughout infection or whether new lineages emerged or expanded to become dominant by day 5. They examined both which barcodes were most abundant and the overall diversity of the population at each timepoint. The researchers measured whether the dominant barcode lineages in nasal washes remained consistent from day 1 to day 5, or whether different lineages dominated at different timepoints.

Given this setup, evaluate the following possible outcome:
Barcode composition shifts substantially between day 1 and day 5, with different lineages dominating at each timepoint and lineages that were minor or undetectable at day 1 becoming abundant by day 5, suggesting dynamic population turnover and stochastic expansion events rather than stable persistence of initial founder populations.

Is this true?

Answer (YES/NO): NO